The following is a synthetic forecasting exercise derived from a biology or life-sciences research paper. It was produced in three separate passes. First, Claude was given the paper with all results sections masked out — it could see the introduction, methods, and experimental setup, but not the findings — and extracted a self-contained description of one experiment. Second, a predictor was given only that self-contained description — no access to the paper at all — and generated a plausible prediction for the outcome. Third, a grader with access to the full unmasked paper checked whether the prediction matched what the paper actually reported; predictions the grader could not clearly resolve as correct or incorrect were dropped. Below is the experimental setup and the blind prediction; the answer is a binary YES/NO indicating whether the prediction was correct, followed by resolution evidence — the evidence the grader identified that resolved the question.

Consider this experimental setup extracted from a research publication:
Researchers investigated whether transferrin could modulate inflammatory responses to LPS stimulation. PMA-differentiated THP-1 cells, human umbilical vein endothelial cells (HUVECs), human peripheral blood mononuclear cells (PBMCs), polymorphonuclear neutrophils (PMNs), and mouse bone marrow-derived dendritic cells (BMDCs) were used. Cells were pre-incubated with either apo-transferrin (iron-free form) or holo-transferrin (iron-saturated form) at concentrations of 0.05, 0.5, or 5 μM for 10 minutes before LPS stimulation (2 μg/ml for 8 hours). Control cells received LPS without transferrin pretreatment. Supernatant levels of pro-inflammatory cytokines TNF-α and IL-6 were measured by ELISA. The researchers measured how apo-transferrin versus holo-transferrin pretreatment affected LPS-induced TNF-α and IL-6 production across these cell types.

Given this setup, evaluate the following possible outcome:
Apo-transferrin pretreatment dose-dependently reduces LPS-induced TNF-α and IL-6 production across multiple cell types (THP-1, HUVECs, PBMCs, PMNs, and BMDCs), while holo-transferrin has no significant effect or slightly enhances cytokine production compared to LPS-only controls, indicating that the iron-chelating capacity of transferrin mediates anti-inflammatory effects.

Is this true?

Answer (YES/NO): NO